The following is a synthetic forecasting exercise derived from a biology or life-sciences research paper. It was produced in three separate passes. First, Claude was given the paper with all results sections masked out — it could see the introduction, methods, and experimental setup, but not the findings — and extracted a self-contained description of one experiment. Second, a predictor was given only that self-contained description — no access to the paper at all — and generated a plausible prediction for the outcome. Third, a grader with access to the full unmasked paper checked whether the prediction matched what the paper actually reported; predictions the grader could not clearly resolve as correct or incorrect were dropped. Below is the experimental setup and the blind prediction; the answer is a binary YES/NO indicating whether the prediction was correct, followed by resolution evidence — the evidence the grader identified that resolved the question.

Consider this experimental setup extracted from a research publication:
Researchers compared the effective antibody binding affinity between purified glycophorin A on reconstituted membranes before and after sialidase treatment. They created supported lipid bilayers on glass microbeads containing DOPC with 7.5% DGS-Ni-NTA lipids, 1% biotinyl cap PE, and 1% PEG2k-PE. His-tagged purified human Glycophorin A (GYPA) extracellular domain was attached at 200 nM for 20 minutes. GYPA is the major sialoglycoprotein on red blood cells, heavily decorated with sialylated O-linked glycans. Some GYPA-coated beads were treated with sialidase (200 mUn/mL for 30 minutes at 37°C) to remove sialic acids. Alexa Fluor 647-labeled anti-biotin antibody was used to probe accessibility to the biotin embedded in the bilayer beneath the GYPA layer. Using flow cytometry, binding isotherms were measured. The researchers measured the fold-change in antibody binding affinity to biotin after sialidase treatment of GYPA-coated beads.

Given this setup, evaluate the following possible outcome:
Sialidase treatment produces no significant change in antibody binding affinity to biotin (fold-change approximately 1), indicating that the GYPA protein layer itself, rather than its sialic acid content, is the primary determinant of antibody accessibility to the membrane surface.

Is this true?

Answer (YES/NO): NO